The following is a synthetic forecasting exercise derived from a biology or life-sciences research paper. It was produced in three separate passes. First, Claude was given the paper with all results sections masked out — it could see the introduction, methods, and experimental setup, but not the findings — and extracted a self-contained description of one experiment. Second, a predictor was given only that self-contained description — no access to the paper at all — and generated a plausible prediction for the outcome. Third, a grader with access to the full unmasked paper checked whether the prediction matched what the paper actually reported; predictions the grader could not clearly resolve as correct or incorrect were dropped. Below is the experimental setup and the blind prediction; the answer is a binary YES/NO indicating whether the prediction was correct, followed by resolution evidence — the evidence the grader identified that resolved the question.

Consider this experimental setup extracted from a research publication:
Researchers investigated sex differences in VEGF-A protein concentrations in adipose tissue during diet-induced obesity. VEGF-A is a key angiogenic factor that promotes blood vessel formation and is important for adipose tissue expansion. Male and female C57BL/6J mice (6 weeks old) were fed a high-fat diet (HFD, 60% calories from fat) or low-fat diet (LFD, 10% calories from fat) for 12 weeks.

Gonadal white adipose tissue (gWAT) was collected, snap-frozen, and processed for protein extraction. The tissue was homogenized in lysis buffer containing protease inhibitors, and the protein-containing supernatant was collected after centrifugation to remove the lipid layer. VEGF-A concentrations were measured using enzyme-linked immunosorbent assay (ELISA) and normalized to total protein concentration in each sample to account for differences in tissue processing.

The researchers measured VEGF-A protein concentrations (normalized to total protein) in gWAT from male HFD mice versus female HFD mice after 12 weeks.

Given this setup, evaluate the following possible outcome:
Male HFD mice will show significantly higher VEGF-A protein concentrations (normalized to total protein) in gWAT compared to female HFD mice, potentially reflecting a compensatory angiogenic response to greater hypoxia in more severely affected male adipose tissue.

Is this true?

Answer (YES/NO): NO